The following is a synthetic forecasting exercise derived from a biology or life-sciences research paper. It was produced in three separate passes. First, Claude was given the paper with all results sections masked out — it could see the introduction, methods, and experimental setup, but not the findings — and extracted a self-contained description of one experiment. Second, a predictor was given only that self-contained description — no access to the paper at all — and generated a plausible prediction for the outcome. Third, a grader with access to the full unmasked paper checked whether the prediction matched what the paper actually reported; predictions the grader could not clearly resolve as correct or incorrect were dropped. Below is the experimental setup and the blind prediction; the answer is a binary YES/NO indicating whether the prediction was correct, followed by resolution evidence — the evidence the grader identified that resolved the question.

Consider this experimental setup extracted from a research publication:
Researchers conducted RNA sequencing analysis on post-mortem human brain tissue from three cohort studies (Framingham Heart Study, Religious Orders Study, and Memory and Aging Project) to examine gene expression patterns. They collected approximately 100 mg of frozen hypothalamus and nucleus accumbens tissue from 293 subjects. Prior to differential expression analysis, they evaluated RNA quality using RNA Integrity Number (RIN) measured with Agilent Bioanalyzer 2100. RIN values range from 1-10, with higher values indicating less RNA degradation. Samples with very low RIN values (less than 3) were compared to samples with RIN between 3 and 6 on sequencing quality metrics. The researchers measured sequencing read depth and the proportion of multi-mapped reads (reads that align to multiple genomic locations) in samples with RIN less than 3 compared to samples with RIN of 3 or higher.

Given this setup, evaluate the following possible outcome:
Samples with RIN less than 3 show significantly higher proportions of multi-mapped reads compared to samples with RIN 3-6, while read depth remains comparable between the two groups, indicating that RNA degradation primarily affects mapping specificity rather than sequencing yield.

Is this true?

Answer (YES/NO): NO